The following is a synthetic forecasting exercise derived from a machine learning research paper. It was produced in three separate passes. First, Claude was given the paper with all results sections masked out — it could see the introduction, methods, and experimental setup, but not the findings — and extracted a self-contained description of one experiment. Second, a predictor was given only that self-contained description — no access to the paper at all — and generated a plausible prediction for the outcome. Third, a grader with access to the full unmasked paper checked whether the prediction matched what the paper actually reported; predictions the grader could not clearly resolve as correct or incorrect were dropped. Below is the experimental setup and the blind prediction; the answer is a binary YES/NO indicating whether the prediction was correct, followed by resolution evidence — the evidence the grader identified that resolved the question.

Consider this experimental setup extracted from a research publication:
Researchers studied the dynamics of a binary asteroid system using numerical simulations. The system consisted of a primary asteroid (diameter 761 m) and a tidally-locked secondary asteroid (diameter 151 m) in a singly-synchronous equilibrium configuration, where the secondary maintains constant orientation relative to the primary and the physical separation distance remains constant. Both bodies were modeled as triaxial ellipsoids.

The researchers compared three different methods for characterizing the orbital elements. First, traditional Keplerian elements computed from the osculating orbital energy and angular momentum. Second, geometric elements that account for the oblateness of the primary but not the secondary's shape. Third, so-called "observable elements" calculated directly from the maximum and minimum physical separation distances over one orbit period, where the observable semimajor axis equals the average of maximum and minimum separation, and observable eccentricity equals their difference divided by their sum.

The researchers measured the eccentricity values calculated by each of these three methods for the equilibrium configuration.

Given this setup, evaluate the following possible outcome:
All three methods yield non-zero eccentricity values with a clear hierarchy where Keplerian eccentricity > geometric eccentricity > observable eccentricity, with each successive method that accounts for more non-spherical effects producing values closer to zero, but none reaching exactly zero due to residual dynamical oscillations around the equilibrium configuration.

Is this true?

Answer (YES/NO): NO